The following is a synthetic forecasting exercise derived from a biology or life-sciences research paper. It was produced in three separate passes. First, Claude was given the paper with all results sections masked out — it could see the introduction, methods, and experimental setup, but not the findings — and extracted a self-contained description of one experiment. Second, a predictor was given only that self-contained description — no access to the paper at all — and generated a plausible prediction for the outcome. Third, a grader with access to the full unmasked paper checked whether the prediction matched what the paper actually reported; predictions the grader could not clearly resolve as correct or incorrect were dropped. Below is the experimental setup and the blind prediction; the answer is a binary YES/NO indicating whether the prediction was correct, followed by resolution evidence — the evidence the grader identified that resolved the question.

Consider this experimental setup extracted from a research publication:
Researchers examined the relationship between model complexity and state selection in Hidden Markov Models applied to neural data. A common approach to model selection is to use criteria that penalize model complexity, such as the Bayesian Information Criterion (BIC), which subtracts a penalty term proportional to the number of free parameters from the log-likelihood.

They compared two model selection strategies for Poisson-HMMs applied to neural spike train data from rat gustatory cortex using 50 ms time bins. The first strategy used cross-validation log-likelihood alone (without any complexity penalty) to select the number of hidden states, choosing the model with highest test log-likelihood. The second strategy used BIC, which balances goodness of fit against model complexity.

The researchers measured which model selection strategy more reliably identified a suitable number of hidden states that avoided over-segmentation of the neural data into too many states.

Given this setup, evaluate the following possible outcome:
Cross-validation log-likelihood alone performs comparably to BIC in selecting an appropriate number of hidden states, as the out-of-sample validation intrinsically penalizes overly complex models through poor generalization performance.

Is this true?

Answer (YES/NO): NO